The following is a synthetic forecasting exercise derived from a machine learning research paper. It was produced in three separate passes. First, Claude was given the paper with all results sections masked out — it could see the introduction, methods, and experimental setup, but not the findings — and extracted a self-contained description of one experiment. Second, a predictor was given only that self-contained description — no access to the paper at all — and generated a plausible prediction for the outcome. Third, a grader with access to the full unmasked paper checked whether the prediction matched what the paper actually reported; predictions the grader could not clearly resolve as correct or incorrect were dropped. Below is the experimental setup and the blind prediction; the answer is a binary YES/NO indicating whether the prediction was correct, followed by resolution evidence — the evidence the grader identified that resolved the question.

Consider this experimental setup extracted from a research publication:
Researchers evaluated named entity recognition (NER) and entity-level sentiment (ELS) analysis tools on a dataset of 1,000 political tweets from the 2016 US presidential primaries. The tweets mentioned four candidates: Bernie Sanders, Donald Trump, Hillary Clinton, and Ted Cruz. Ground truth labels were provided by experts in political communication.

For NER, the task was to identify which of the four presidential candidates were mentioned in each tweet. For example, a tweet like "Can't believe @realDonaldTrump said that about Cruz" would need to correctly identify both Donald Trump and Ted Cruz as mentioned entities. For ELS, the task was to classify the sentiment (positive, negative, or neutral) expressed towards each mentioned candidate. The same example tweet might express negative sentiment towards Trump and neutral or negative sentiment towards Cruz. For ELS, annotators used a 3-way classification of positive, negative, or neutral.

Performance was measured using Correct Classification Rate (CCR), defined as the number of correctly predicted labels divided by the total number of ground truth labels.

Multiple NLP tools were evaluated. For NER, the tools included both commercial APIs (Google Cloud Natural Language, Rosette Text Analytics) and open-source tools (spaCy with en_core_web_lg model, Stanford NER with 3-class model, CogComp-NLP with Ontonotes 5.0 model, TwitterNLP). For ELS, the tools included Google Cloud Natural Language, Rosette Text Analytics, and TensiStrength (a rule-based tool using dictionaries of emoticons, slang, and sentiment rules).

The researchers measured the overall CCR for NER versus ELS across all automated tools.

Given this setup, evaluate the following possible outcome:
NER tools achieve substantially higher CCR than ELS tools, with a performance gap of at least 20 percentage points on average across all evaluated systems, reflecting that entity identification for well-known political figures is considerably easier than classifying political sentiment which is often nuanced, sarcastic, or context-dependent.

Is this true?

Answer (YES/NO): YES